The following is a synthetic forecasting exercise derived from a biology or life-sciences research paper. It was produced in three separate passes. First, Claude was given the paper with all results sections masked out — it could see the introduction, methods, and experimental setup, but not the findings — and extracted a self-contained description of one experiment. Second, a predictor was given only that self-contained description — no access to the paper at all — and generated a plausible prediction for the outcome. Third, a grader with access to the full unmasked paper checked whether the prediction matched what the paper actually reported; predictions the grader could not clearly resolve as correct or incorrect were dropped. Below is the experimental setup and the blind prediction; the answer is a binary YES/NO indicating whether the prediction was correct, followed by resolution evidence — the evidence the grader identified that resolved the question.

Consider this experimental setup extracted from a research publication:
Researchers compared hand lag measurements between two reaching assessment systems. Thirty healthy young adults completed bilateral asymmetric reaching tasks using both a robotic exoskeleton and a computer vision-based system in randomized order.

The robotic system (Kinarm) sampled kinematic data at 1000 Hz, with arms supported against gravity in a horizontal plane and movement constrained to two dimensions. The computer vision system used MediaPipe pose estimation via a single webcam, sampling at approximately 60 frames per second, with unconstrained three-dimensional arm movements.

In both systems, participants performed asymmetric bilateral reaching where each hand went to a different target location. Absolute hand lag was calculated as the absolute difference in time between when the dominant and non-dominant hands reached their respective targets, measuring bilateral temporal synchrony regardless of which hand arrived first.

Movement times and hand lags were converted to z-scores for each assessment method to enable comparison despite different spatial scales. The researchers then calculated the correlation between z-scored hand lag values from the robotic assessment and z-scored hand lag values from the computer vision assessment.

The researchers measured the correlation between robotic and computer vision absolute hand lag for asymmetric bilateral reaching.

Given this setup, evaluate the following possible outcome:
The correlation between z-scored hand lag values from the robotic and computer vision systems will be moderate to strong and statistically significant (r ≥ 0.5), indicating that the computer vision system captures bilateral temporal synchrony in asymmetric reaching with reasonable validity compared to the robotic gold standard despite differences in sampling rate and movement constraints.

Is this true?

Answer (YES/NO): NO